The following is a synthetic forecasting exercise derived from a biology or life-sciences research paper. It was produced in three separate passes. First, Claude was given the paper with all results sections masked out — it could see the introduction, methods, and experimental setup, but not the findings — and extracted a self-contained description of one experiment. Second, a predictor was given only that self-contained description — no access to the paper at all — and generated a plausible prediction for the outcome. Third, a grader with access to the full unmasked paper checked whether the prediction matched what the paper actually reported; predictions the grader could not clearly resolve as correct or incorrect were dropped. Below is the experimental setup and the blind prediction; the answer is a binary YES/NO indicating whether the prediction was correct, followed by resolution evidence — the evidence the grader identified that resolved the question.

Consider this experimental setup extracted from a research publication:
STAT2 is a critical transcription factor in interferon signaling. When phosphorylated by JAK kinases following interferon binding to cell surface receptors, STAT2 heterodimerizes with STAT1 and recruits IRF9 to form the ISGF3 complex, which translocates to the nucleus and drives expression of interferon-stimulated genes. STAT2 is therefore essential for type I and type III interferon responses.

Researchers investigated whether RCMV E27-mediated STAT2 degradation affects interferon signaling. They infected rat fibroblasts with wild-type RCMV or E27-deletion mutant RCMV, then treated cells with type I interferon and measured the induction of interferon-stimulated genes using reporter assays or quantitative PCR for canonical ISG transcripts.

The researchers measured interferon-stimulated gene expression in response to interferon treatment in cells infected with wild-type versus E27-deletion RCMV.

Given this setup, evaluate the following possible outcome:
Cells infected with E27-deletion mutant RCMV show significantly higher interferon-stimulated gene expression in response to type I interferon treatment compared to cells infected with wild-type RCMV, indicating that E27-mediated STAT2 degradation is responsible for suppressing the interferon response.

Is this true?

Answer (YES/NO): YES